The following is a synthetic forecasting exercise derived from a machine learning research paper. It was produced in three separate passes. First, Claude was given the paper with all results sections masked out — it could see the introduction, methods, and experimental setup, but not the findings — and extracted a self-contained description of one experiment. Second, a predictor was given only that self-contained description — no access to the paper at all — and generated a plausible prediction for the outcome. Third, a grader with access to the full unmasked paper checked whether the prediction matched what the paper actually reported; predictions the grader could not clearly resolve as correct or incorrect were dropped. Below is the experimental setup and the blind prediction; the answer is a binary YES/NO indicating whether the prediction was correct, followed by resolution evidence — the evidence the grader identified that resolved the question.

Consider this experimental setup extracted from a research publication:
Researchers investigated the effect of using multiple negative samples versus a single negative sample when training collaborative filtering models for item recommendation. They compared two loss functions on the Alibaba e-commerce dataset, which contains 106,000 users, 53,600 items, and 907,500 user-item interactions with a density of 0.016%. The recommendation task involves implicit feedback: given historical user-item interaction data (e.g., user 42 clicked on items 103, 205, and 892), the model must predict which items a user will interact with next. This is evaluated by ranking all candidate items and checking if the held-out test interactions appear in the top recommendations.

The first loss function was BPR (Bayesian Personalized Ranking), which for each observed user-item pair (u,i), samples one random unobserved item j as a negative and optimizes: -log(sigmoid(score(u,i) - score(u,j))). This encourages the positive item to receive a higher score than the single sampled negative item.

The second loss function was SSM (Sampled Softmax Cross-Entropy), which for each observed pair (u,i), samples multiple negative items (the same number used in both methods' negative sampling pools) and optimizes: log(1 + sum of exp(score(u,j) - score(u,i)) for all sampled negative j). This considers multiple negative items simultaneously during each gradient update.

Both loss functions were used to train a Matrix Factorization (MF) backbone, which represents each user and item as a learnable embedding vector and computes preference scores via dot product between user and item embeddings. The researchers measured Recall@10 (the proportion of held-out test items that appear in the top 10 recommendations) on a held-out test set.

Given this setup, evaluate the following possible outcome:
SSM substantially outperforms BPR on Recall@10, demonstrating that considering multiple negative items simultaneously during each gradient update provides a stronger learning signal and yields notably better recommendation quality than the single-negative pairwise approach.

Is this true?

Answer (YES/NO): YES